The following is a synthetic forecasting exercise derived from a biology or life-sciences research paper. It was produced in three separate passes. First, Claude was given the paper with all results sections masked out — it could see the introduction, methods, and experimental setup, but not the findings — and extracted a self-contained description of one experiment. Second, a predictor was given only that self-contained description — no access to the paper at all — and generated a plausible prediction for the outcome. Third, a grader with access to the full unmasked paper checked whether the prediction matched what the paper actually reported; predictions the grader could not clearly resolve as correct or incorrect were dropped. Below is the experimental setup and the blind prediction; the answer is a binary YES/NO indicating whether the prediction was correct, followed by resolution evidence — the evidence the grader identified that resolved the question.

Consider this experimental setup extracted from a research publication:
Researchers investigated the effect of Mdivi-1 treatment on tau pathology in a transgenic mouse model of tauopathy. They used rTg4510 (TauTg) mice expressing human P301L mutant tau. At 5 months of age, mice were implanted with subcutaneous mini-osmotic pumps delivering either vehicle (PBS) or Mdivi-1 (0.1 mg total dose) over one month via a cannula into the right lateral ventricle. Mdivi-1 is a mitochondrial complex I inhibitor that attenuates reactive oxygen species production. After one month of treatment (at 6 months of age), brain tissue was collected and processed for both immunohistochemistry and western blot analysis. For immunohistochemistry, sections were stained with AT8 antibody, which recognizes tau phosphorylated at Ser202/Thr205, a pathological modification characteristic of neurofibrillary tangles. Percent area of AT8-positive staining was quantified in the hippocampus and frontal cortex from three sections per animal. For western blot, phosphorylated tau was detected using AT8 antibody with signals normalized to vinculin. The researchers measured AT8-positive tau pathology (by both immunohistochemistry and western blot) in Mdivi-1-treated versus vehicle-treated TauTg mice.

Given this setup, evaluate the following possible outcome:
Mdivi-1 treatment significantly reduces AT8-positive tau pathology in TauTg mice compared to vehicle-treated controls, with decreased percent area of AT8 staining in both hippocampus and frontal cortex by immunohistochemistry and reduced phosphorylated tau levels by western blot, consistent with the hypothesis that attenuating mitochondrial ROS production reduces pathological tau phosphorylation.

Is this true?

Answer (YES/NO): NO